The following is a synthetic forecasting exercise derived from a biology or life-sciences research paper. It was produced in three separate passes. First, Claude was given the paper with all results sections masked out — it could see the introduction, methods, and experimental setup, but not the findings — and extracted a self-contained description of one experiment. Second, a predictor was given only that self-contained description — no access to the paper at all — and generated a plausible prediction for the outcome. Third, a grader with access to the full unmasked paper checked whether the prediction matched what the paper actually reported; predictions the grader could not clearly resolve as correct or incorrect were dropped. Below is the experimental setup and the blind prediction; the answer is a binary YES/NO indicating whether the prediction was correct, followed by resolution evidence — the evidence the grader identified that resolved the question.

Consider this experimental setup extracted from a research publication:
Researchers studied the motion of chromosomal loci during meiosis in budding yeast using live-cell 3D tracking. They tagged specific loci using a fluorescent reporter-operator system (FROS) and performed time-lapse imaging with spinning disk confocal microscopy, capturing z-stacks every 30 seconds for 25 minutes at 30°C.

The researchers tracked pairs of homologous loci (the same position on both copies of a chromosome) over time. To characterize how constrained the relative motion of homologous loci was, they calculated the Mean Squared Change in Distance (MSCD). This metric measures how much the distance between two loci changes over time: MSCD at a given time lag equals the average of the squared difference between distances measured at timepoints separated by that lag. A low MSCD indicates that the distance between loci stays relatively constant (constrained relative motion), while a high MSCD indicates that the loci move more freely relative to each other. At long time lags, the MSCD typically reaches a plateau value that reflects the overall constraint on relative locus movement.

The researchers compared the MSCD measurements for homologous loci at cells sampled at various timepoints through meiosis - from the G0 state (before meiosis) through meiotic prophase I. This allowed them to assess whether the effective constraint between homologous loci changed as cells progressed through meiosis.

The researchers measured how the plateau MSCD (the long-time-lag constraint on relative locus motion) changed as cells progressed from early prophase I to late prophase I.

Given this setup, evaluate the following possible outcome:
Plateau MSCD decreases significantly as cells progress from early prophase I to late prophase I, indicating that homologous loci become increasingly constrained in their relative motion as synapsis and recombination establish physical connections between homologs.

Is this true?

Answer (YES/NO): YES